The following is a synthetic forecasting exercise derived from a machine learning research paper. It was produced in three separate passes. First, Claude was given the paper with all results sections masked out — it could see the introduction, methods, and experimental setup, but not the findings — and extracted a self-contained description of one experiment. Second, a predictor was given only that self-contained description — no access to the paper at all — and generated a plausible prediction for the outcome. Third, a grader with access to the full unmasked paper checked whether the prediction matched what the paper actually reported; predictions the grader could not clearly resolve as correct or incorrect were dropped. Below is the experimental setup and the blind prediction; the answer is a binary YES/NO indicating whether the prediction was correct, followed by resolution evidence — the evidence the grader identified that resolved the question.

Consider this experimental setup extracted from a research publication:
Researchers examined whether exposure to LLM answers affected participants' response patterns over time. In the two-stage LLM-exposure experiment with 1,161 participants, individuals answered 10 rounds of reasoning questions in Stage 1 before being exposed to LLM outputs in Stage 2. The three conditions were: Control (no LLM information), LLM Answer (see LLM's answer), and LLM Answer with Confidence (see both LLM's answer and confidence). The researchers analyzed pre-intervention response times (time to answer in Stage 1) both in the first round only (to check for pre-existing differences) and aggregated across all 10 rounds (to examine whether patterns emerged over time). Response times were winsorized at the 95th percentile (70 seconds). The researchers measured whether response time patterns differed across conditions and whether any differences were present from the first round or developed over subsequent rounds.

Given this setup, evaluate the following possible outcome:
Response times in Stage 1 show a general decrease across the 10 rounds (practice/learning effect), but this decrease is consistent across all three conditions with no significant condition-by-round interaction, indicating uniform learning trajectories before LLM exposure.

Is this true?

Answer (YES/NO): NO